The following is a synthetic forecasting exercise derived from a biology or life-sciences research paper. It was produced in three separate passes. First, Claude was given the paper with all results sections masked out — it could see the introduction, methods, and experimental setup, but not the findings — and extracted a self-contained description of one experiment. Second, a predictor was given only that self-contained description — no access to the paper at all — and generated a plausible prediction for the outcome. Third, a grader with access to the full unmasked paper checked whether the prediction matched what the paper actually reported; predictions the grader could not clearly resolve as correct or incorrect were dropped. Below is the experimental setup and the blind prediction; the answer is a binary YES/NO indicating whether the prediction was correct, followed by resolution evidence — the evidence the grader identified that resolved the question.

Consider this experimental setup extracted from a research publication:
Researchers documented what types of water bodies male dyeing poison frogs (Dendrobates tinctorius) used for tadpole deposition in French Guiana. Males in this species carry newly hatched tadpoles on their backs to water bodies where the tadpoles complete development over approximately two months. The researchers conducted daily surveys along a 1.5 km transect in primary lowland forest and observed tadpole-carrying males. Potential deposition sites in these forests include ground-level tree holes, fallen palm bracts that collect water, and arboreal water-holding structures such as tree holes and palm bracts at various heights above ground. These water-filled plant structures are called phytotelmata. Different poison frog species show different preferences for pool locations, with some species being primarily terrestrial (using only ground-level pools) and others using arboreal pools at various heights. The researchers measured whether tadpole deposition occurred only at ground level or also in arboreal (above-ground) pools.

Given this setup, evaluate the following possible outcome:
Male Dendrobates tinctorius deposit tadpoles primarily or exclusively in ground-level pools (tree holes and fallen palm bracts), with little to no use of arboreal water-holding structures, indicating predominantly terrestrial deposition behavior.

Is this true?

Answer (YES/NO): NO